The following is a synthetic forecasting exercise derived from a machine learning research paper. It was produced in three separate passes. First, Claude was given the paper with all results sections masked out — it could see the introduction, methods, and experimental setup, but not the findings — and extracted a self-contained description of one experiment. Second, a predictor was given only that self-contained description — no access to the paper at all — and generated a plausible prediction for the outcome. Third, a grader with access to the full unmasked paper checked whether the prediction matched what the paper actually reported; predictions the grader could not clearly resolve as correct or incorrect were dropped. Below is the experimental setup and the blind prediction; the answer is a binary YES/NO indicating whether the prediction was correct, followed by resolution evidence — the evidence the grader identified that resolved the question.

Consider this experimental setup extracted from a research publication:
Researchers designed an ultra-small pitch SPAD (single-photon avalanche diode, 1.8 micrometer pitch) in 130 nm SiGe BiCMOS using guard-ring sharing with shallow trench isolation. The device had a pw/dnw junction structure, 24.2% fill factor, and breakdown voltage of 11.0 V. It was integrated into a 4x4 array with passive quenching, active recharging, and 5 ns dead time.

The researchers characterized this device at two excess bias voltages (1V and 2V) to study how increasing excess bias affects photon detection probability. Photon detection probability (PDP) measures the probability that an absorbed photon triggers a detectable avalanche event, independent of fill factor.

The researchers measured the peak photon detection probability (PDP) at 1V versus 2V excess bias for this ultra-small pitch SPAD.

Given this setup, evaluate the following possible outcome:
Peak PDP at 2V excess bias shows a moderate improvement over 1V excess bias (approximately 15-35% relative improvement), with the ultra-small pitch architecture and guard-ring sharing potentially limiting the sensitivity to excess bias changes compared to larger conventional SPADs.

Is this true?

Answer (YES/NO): NO